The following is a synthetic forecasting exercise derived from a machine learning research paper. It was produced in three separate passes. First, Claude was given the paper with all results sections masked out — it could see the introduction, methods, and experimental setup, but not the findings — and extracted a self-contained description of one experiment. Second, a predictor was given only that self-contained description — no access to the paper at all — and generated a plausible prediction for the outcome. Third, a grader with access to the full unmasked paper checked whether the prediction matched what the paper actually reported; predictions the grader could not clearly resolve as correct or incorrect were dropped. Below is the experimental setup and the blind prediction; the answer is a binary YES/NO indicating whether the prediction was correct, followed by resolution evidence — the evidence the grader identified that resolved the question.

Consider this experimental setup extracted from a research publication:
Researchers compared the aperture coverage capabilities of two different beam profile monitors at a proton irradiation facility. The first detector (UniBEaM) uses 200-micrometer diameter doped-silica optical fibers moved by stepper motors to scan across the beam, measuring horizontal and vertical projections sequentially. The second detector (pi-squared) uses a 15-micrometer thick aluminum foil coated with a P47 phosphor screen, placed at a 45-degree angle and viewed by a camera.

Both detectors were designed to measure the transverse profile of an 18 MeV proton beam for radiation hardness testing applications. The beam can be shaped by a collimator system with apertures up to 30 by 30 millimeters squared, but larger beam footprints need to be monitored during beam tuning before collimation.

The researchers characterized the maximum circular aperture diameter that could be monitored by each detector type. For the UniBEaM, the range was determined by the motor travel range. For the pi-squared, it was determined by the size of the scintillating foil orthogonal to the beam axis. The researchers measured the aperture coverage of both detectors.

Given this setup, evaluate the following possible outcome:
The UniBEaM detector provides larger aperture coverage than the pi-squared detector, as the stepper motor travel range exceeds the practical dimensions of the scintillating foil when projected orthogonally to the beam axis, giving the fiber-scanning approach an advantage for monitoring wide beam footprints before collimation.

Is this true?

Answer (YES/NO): NO